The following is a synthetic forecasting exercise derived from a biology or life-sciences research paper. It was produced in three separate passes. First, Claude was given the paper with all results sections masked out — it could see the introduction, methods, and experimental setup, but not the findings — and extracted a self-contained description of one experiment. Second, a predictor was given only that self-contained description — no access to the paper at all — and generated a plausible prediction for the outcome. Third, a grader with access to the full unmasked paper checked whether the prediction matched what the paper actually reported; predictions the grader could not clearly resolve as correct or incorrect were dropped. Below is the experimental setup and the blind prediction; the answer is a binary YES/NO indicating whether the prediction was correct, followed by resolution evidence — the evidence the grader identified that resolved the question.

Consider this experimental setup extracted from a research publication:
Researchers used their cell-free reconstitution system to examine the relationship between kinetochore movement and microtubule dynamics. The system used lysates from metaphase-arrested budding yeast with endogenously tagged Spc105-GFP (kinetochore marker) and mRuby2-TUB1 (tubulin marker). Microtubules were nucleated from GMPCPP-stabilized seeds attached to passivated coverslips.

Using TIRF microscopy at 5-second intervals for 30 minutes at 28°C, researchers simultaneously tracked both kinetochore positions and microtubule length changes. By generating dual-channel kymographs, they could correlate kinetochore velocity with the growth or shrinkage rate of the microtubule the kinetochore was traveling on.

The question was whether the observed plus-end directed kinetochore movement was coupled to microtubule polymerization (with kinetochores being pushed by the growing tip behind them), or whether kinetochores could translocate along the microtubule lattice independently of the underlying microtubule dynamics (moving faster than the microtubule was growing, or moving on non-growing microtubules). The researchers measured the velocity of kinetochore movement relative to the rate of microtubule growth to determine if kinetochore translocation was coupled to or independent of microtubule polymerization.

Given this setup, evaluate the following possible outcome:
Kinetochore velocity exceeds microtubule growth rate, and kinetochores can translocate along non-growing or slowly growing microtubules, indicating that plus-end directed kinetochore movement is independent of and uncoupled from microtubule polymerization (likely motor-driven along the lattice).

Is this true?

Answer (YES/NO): NO